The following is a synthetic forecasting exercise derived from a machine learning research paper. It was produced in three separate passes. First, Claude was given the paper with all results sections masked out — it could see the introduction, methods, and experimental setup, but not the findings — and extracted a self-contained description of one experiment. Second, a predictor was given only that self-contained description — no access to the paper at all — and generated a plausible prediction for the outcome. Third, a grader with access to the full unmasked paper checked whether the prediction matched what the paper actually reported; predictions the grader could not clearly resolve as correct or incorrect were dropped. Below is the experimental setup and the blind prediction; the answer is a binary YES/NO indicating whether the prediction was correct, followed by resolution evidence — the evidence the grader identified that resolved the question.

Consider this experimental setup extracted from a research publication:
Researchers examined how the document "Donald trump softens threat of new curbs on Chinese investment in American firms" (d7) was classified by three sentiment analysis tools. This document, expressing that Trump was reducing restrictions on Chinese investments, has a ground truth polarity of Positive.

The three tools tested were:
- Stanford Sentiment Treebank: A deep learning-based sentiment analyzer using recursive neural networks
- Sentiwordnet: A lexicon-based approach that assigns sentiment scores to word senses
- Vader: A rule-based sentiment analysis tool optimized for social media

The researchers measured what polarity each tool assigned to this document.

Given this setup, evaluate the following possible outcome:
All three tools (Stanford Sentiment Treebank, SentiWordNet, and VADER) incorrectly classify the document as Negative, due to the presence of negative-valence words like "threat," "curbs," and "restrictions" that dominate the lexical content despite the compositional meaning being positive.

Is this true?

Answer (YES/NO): YES